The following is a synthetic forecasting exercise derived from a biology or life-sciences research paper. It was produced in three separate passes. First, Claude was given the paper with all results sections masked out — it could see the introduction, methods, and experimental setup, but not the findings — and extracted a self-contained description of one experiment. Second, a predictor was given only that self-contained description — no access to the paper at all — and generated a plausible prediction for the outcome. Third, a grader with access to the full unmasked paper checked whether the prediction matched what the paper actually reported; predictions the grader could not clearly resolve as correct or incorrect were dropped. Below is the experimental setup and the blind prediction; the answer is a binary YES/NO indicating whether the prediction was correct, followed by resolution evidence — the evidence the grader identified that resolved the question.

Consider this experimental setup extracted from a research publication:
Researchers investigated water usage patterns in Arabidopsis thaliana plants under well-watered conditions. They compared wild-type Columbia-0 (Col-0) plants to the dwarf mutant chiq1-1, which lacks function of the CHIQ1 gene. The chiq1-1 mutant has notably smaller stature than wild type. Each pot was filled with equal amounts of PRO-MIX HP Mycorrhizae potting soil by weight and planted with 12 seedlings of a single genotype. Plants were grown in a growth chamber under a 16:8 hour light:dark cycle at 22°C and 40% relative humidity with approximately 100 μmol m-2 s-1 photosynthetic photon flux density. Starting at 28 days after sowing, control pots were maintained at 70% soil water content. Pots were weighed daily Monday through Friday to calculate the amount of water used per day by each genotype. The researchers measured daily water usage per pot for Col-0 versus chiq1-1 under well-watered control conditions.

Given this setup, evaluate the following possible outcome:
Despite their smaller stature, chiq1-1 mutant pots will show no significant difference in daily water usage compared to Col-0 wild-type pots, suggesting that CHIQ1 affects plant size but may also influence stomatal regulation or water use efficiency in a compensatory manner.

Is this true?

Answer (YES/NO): NO